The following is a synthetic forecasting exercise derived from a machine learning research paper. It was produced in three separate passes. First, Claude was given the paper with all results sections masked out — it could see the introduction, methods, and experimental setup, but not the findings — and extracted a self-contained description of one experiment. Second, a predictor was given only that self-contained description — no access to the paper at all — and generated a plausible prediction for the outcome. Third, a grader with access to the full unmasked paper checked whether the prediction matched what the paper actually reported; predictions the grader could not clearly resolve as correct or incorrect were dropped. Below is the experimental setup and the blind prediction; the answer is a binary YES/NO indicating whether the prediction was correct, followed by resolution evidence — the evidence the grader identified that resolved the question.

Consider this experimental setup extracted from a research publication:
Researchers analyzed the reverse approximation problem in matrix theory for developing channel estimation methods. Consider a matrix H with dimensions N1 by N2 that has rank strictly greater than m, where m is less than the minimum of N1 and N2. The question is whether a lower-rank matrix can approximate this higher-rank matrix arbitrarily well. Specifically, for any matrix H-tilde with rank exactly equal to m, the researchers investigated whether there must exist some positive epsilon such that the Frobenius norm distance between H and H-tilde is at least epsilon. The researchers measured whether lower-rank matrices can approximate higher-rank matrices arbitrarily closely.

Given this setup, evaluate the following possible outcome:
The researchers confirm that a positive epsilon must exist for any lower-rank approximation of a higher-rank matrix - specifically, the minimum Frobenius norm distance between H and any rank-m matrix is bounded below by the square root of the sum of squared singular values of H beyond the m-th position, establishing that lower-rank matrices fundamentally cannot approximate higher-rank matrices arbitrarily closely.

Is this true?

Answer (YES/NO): NO